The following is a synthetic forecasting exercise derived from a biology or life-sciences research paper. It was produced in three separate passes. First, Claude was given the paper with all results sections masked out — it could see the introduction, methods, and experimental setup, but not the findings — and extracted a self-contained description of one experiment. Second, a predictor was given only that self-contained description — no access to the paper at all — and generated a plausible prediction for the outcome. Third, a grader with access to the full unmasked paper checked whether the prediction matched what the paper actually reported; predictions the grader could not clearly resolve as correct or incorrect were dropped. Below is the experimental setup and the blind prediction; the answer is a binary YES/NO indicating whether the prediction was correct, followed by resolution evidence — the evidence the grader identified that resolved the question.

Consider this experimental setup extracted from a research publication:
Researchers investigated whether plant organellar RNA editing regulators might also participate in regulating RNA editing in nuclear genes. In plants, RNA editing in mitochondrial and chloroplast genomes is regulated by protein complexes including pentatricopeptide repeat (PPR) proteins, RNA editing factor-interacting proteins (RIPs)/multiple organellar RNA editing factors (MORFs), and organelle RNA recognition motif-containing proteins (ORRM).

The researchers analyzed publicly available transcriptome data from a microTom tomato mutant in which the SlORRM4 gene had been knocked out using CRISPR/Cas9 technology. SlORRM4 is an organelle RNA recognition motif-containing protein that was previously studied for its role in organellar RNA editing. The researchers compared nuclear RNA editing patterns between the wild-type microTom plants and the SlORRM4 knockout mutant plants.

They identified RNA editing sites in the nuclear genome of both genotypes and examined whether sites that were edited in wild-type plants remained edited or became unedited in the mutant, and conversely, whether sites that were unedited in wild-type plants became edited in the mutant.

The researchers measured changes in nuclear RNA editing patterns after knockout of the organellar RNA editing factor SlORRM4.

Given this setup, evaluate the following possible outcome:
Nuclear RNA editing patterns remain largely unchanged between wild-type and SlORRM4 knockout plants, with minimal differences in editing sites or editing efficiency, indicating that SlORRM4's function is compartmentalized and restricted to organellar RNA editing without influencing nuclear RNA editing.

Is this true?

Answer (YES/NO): NO